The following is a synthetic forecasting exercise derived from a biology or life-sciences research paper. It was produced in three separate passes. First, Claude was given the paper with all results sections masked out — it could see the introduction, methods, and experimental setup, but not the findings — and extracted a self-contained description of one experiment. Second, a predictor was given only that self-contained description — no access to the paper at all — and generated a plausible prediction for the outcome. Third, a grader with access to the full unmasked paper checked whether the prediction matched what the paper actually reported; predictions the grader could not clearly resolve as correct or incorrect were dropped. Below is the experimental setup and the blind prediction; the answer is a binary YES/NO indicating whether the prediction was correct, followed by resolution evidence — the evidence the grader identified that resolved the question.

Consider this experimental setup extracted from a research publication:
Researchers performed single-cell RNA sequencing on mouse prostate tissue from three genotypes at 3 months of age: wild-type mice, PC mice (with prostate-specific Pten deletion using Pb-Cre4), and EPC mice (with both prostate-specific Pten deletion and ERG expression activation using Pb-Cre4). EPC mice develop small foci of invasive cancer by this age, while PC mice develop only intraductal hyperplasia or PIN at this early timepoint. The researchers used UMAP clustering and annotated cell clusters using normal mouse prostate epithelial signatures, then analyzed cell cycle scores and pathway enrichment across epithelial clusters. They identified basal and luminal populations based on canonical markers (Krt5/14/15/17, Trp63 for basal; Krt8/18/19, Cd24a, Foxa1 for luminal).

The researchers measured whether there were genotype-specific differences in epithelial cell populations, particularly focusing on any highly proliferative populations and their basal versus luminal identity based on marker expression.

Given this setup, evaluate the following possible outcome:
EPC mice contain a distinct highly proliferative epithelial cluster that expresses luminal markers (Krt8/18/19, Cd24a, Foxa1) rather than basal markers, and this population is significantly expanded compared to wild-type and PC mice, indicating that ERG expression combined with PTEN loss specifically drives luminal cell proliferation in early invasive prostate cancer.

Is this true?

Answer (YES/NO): NO